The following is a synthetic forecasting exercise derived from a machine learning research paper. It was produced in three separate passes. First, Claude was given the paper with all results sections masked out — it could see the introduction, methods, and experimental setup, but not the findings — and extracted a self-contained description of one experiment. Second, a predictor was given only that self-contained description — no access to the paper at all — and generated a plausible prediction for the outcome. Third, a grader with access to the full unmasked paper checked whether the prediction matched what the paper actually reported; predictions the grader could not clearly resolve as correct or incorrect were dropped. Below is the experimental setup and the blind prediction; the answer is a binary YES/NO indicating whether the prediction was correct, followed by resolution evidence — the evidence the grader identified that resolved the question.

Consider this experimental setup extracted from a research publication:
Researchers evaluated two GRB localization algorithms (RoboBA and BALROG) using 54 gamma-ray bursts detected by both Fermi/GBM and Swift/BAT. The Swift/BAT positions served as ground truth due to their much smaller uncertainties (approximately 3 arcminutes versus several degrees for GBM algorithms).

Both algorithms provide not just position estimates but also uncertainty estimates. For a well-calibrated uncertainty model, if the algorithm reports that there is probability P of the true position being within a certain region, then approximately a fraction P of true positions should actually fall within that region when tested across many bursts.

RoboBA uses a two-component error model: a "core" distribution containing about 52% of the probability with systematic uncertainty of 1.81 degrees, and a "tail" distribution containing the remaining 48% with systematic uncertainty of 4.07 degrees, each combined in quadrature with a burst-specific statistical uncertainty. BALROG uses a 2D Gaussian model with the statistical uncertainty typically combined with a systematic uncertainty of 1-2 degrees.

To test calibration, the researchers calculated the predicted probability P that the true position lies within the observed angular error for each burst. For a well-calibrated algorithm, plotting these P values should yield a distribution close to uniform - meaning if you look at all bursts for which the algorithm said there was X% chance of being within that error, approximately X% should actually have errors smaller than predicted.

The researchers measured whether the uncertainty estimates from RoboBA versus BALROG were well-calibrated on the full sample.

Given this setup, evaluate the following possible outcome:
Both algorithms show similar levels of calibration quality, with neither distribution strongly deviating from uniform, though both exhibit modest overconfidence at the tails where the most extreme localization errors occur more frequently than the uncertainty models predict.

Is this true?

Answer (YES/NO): NO